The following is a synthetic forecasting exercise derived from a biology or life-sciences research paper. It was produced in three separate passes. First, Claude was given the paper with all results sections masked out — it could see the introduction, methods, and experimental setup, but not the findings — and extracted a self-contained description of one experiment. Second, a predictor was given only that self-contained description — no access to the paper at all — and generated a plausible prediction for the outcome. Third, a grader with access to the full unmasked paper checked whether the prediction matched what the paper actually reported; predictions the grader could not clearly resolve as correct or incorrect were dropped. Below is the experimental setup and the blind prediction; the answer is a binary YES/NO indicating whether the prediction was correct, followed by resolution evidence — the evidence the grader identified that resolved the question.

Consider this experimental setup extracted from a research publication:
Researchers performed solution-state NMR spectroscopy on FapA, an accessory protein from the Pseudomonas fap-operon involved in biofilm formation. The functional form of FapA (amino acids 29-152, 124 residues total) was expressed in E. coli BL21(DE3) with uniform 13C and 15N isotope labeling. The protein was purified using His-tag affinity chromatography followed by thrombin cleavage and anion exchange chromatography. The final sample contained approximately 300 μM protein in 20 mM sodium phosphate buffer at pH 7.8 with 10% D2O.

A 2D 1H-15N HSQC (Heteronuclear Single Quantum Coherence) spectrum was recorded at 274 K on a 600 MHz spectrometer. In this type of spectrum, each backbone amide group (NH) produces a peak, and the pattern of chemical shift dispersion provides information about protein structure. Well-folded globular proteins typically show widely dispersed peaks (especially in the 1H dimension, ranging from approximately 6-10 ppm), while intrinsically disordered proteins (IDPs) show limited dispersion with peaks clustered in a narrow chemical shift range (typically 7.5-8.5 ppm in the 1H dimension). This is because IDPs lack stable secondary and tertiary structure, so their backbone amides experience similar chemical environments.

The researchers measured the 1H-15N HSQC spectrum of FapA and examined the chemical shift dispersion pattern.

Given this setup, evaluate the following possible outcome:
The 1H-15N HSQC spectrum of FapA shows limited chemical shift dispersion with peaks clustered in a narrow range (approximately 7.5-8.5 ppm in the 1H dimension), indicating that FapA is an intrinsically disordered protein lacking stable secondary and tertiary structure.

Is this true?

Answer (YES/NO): YES